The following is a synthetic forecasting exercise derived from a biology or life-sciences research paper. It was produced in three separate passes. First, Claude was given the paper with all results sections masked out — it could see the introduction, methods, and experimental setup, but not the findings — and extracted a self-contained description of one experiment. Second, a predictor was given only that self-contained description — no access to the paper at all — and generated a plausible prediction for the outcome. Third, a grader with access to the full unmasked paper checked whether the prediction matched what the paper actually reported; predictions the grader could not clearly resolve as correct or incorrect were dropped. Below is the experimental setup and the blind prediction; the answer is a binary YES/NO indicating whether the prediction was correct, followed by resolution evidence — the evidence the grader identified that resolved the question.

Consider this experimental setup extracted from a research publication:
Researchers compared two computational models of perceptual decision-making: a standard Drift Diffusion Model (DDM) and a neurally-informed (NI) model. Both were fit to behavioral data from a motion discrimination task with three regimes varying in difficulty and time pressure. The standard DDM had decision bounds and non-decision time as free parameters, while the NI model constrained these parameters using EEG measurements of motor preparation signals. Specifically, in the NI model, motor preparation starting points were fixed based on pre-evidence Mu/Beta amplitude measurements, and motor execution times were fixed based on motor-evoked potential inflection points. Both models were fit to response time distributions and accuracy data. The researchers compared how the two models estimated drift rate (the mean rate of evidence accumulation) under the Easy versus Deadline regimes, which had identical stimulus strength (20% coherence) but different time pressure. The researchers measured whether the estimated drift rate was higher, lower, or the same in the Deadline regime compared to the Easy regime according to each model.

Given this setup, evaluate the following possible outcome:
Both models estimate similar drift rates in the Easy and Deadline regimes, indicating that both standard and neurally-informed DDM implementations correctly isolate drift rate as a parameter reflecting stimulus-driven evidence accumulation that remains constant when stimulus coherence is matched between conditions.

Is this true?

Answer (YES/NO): NO